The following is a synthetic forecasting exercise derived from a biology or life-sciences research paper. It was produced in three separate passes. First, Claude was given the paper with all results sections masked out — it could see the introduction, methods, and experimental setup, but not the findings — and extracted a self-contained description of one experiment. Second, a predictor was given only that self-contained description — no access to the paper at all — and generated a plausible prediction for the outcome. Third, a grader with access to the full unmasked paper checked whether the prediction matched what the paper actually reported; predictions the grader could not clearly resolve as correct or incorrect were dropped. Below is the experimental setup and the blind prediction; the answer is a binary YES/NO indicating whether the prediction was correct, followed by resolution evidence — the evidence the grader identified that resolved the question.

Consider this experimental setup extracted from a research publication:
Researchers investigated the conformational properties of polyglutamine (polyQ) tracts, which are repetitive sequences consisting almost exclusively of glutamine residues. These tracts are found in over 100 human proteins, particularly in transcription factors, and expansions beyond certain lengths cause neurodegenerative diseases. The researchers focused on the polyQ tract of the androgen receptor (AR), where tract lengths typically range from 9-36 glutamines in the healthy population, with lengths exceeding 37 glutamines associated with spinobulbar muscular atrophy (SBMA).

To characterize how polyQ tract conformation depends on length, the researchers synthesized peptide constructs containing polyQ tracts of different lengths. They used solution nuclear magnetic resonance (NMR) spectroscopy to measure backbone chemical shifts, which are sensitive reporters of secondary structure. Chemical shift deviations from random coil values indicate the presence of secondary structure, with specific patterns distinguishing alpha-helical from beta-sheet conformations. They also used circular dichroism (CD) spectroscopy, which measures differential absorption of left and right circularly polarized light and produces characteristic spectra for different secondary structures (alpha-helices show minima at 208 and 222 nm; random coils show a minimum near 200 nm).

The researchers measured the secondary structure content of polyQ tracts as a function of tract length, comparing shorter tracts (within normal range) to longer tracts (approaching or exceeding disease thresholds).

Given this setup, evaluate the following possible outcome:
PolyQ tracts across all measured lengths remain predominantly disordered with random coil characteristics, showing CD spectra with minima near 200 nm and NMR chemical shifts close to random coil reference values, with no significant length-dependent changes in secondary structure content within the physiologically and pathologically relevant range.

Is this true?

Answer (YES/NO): NO